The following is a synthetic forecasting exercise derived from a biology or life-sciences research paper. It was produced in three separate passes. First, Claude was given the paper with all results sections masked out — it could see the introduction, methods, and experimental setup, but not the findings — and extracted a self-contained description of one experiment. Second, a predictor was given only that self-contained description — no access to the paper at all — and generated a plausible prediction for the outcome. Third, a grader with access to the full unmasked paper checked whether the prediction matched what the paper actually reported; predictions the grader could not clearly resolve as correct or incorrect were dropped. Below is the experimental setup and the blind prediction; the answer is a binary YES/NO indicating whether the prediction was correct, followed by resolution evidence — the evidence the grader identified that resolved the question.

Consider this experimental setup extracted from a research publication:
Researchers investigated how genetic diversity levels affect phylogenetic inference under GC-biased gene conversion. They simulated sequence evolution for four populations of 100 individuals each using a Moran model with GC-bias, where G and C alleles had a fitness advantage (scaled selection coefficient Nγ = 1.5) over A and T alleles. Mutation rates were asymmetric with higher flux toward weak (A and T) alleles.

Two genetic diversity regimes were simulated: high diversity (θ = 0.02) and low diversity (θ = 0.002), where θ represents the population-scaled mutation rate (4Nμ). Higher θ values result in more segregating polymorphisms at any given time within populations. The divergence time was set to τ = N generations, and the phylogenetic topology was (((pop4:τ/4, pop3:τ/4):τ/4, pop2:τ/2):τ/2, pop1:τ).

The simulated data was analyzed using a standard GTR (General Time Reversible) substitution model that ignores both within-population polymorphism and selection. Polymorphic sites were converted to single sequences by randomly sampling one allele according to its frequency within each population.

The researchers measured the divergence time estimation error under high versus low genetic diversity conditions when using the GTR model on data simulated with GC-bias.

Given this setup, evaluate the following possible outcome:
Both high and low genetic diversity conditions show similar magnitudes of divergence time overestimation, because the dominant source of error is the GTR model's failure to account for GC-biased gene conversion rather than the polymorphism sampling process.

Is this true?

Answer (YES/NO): NO